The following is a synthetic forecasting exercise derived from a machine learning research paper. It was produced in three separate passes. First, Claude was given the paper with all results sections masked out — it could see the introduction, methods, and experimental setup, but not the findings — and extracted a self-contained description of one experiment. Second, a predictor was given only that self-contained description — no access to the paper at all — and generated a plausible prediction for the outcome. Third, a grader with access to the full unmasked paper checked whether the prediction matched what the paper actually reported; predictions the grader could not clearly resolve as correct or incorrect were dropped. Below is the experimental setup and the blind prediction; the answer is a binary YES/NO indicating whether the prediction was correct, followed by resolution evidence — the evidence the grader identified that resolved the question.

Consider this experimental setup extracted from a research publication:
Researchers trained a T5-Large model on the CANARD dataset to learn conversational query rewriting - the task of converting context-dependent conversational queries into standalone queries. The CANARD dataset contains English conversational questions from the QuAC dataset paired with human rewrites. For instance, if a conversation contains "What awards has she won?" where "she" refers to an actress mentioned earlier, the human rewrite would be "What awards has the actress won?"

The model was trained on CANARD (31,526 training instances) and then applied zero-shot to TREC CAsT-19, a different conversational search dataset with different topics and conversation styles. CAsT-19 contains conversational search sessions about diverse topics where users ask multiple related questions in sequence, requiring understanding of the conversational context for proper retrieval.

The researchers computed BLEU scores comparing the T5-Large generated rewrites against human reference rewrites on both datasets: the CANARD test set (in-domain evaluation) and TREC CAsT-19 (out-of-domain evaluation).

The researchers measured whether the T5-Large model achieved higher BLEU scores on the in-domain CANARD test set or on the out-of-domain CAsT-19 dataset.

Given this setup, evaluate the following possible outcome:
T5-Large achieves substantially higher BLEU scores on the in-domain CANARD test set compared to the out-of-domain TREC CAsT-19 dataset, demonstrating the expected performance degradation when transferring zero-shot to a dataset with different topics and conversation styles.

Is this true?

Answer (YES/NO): NO